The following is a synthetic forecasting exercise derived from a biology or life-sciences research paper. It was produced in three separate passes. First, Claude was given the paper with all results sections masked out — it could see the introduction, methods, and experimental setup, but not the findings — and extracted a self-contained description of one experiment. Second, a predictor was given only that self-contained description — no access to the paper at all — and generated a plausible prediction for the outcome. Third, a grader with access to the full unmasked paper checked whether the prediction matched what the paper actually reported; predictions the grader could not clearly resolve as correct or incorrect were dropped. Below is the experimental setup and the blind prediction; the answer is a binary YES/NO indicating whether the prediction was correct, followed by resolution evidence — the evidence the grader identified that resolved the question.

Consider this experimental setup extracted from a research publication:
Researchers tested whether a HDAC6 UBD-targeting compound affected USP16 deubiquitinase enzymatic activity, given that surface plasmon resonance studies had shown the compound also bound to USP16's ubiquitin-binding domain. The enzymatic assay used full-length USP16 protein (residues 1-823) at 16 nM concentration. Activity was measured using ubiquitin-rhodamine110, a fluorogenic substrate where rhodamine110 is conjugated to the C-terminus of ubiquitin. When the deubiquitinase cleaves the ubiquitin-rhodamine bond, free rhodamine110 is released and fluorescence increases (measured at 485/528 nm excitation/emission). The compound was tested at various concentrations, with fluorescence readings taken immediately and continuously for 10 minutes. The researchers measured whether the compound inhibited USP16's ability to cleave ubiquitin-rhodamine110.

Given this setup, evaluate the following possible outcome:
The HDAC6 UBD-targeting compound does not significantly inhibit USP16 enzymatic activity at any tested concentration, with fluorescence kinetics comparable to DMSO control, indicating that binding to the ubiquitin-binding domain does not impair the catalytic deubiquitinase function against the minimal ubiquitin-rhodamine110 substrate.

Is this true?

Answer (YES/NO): YES